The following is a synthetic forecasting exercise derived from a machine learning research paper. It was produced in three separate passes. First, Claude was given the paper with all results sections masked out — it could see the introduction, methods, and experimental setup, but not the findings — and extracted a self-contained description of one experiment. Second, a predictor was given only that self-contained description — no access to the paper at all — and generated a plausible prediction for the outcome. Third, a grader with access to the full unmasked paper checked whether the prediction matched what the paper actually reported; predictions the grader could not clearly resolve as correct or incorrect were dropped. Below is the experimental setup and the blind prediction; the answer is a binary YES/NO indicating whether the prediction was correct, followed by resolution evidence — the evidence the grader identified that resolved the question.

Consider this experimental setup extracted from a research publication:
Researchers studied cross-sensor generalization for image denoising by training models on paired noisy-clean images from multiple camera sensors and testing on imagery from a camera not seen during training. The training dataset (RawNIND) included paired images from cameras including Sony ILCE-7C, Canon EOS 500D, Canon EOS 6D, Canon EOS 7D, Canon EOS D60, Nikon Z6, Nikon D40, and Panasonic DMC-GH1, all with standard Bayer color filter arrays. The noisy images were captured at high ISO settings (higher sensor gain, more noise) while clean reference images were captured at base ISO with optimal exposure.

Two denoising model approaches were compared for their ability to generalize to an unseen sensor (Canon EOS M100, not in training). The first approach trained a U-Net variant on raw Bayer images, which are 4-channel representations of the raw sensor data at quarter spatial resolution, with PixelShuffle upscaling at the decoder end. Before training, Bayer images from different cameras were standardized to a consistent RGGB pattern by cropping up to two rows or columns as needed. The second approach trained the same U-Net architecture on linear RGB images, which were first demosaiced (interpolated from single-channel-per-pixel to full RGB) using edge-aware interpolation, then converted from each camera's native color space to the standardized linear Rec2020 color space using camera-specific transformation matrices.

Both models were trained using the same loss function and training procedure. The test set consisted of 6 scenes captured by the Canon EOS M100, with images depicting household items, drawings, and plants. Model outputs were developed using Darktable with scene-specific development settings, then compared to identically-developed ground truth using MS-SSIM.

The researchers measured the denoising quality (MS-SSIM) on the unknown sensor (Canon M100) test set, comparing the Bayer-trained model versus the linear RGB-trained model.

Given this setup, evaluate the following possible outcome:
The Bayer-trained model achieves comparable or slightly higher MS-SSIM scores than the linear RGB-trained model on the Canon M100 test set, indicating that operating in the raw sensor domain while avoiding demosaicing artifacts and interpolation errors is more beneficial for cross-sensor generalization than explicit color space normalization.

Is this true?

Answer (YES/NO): NO